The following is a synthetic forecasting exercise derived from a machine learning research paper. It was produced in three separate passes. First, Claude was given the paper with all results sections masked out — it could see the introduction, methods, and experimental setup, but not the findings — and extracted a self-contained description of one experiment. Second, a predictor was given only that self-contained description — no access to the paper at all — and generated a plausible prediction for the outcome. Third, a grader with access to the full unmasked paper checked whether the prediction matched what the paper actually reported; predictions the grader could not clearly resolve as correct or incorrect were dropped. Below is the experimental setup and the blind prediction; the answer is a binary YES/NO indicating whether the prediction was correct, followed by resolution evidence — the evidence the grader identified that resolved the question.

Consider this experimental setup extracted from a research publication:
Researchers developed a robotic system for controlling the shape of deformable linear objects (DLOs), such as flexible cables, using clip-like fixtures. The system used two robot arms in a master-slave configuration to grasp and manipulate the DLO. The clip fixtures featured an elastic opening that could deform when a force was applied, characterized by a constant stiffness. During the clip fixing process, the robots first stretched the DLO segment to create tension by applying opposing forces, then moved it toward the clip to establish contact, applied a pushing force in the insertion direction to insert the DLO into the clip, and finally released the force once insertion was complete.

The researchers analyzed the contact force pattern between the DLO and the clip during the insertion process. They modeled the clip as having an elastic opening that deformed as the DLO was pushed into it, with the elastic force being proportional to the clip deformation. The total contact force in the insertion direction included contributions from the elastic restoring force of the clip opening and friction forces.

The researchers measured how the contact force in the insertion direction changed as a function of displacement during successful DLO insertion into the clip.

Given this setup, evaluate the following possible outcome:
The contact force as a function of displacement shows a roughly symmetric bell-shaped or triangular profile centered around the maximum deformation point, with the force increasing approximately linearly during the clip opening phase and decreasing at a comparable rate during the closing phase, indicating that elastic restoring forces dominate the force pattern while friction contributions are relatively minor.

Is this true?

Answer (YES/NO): NO